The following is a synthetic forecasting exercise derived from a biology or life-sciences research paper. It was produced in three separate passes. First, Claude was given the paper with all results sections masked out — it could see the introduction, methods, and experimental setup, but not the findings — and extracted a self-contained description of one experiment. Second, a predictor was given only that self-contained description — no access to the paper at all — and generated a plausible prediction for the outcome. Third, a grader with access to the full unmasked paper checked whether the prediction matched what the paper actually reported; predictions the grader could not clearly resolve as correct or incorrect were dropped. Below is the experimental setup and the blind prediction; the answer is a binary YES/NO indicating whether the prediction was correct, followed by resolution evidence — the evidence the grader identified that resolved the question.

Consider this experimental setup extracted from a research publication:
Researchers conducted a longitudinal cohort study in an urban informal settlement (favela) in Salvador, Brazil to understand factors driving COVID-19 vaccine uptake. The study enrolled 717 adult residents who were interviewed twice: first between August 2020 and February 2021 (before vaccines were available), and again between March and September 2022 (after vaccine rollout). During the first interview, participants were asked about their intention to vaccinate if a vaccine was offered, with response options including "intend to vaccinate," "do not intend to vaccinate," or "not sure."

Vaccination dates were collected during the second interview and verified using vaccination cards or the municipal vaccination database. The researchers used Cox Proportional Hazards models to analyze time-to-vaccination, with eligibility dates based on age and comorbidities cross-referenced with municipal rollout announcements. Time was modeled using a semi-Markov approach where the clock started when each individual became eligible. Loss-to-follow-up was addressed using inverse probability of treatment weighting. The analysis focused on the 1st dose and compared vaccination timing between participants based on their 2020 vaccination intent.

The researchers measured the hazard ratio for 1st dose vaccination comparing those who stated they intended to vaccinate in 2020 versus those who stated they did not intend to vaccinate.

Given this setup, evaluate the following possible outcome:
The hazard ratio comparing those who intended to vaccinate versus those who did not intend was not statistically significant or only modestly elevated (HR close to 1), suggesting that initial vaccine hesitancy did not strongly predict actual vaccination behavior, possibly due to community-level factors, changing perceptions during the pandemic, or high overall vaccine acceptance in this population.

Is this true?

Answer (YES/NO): NO